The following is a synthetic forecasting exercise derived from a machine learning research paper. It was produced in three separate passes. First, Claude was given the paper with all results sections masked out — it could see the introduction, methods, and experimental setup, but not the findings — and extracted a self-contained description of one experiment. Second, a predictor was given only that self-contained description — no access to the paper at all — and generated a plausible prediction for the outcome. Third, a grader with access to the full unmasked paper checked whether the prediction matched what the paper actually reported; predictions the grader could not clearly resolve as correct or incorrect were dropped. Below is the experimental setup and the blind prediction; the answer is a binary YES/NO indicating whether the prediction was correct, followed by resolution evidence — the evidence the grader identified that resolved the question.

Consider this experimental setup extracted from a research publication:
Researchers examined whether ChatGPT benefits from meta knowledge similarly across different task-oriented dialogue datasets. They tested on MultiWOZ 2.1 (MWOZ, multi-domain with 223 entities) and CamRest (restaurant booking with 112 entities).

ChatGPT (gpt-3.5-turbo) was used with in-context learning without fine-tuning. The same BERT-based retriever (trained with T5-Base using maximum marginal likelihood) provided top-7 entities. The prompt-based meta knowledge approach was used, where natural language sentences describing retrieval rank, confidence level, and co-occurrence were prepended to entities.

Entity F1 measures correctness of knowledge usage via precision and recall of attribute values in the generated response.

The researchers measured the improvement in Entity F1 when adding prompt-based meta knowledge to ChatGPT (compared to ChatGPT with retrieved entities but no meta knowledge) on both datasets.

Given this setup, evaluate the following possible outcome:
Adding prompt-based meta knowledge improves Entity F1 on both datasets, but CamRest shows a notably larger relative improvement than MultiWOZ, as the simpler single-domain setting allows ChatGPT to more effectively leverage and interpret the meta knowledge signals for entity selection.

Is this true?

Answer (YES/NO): NO